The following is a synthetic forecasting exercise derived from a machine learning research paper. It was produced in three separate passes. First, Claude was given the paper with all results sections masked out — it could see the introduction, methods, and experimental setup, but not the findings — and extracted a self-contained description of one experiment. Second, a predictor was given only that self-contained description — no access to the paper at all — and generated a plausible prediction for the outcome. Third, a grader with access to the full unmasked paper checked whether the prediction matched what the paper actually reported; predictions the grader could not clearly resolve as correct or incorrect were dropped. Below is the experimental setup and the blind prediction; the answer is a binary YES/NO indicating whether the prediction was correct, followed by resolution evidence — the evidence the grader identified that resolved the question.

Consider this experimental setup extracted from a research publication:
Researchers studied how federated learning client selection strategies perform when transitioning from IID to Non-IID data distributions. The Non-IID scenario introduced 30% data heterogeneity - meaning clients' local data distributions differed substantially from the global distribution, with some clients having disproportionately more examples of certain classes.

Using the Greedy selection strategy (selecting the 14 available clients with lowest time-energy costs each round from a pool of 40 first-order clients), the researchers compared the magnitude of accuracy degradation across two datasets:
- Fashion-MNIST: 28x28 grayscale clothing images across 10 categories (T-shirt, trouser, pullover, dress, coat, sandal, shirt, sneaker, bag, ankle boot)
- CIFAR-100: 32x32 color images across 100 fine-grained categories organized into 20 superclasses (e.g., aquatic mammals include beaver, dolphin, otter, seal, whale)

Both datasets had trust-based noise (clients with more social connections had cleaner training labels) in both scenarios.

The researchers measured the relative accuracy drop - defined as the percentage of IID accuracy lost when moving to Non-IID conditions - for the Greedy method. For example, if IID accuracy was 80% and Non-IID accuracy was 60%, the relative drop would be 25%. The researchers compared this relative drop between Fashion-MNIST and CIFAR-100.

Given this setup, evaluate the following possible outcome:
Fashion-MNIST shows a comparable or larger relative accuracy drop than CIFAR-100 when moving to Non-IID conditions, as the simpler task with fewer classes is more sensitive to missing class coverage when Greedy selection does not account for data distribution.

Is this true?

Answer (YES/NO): NO